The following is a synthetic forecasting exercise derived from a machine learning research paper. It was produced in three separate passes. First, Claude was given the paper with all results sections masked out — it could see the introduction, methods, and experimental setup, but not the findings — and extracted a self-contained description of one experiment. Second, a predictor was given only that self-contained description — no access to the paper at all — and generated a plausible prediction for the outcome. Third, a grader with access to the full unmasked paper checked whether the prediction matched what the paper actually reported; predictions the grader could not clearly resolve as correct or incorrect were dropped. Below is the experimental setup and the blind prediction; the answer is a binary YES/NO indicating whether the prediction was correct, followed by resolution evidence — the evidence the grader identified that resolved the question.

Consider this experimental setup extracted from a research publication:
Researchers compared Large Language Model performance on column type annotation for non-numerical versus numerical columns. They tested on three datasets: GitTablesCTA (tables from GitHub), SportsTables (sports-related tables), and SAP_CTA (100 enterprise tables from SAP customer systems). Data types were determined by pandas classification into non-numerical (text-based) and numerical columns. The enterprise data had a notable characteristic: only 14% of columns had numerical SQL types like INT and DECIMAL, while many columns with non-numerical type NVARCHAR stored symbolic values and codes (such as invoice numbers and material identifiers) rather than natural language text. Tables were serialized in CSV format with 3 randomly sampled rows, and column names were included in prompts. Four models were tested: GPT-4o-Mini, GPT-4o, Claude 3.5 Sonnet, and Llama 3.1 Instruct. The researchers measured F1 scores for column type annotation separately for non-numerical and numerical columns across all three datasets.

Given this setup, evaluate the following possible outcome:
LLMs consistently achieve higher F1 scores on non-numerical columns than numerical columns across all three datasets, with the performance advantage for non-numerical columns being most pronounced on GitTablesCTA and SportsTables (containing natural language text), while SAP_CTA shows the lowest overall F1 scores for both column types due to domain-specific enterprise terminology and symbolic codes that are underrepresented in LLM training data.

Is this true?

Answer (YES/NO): NO